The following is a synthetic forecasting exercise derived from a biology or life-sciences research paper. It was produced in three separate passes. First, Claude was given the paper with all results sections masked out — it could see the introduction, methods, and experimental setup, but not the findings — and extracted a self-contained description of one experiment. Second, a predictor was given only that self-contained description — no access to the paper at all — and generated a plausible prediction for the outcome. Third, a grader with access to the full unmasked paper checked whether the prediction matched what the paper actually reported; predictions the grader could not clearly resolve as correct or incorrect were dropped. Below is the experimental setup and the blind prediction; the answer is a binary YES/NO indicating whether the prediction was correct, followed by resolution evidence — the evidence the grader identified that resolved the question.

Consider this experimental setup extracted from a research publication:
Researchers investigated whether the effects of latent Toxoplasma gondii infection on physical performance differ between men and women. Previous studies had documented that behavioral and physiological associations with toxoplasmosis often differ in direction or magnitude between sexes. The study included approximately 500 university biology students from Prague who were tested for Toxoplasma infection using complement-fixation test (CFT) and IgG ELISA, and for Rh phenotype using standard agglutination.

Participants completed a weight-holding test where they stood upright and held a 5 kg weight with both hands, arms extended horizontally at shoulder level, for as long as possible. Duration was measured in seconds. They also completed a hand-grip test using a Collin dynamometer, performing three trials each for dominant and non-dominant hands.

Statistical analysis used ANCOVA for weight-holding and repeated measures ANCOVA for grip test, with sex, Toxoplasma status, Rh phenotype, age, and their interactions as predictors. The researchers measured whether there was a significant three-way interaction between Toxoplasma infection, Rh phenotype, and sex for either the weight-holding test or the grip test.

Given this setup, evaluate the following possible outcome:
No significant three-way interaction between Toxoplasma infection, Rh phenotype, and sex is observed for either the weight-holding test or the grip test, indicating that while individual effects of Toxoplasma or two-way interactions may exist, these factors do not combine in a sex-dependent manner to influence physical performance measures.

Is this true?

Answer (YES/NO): YES